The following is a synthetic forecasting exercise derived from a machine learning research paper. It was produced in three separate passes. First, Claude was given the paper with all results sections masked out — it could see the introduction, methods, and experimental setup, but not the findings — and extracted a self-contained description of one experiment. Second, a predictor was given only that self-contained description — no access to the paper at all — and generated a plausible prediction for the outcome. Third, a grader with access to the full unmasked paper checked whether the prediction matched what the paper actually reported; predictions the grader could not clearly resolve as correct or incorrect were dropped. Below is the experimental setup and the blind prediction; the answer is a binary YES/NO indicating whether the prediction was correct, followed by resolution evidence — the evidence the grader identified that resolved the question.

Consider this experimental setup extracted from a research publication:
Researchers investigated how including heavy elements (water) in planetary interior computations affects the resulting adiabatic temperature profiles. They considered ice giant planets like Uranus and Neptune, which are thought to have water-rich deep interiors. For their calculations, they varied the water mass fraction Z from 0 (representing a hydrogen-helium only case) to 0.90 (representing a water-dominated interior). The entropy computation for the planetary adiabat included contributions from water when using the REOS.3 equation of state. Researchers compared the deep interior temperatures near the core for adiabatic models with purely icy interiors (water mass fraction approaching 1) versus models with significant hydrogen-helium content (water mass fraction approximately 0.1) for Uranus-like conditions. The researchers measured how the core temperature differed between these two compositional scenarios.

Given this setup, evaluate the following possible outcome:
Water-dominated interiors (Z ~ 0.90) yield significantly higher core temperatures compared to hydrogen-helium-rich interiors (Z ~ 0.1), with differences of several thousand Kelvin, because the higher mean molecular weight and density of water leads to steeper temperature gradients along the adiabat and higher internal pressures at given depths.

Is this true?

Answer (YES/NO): NO